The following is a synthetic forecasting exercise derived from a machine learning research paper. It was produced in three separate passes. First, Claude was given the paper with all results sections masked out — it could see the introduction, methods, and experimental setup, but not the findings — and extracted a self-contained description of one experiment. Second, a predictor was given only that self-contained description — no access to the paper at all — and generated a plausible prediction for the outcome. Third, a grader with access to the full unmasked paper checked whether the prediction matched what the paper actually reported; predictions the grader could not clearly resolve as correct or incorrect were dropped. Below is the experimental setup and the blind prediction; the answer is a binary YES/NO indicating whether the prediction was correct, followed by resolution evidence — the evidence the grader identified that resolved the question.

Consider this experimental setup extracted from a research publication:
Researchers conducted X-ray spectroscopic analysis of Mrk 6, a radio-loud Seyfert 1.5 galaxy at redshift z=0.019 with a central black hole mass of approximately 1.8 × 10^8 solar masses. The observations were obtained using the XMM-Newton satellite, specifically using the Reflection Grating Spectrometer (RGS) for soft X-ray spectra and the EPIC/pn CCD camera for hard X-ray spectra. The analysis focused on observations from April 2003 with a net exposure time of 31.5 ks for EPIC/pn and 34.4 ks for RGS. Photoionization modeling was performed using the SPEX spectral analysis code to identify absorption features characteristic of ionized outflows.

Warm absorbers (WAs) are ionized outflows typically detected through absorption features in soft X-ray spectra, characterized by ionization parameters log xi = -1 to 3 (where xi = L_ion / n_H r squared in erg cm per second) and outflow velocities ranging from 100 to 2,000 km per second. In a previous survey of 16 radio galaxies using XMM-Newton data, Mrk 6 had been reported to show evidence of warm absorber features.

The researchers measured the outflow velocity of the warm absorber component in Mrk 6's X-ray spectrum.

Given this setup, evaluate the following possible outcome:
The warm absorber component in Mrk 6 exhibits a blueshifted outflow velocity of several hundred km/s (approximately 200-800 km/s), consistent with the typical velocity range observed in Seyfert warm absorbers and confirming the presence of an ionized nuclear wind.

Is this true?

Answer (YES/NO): NO